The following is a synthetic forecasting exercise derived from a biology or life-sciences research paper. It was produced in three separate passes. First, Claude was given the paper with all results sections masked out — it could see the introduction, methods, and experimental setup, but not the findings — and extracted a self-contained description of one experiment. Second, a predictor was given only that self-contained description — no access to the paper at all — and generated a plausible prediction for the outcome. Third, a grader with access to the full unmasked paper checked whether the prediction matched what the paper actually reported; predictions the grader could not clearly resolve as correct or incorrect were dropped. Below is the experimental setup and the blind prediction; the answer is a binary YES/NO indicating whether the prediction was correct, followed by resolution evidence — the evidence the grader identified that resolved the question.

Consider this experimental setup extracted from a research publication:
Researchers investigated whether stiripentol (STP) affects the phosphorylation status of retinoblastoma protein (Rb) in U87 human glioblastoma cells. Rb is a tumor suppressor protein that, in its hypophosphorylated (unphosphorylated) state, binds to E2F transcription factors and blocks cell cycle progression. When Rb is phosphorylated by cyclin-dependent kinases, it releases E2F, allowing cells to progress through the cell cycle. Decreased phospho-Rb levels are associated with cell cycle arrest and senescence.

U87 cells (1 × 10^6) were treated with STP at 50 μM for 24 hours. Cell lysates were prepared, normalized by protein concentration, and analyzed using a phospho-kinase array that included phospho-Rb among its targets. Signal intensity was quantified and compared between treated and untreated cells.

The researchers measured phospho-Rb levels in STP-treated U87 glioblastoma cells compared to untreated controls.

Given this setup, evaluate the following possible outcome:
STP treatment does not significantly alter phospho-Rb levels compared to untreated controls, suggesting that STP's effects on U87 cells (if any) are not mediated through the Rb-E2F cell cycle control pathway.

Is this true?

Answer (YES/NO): NO